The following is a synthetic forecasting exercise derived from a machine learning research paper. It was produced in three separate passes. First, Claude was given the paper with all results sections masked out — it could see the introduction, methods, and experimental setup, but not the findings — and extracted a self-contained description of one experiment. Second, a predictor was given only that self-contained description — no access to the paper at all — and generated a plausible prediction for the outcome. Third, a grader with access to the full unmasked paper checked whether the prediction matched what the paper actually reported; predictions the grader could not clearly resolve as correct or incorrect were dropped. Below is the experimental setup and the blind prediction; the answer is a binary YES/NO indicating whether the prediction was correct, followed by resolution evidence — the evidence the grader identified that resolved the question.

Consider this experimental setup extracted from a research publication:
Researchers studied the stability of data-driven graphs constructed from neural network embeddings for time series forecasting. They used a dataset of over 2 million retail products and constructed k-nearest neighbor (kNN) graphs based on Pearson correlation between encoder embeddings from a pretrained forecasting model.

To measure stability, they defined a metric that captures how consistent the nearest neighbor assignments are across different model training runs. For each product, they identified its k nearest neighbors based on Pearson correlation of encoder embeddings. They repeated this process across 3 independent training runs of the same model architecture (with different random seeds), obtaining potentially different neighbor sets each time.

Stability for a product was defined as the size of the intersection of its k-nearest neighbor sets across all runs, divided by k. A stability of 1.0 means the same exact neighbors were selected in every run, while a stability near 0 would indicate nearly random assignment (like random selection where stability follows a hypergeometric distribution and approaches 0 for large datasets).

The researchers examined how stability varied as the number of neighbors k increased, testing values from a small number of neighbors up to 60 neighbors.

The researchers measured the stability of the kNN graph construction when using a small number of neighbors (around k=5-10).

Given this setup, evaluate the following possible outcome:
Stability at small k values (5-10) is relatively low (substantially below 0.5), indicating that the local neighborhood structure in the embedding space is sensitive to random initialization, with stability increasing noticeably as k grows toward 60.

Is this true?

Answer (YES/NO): NO